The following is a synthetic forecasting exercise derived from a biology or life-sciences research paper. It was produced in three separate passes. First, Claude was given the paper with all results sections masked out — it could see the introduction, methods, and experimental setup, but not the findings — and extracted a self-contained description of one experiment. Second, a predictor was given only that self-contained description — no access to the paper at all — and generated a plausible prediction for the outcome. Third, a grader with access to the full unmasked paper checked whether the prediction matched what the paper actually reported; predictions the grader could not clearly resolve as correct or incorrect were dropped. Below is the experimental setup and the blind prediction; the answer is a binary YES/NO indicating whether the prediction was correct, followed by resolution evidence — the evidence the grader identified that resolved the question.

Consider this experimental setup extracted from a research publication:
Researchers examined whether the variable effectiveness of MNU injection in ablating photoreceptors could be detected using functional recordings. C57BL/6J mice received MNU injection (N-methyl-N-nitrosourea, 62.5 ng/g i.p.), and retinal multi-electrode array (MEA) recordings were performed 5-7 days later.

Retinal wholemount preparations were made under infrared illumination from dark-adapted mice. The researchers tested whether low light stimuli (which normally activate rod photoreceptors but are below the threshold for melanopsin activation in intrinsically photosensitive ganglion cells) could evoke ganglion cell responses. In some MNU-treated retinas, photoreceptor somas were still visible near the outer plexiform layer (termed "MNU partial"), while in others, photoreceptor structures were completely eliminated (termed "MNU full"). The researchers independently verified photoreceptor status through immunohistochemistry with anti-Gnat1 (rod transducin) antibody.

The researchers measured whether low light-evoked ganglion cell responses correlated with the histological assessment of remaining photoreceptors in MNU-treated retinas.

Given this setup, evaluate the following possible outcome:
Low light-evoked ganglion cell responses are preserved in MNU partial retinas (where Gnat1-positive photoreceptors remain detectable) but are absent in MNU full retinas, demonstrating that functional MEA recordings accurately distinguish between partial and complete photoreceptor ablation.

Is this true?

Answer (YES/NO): YES